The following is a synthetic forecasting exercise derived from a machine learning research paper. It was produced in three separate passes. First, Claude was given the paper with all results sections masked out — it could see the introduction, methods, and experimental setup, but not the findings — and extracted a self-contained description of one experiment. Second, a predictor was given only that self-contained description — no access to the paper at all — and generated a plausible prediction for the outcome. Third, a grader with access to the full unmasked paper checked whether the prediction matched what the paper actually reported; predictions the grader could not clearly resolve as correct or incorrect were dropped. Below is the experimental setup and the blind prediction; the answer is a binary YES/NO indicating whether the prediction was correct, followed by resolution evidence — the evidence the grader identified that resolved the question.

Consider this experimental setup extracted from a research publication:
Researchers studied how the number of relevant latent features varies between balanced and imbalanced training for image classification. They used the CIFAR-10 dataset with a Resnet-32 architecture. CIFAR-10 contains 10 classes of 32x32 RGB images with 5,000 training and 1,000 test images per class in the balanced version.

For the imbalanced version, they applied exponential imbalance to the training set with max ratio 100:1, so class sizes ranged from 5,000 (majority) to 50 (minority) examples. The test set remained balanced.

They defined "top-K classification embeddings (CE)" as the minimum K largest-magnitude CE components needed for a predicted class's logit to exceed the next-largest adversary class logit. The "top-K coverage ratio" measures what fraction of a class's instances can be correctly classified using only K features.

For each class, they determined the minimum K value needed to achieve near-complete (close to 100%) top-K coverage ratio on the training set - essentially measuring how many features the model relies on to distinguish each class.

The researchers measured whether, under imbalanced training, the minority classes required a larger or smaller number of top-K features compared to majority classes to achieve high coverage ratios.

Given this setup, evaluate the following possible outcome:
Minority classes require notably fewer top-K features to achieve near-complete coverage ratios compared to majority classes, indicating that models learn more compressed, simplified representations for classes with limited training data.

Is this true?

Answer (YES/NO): YES